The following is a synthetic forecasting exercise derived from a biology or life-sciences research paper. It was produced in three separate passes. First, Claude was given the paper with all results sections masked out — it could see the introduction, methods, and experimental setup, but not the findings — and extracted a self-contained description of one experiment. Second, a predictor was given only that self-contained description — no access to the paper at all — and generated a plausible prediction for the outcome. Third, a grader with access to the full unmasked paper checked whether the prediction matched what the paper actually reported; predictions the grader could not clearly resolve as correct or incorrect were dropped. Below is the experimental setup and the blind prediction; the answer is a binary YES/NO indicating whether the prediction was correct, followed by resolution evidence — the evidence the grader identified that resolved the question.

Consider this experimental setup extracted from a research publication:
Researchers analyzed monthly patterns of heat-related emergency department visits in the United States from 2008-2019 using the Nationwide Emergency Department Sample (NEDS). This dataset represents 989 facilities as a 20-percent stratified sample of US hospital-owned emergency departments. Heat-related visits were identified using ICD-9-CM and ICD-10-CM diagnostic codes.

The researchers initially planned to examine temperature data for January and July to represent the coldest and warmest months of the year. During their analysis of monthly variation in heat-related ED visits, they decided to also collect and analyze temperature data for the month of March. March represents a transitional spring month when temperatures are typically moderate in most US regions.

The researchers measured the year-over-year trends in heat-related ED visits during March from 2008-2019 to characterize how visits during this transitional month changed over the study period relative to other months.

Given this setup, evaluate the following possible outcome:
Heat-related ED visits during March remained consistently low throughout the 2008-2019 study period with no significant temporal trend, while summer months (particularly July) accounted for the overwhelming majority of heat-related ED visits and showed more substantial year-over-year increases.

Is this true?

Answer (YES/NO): NO